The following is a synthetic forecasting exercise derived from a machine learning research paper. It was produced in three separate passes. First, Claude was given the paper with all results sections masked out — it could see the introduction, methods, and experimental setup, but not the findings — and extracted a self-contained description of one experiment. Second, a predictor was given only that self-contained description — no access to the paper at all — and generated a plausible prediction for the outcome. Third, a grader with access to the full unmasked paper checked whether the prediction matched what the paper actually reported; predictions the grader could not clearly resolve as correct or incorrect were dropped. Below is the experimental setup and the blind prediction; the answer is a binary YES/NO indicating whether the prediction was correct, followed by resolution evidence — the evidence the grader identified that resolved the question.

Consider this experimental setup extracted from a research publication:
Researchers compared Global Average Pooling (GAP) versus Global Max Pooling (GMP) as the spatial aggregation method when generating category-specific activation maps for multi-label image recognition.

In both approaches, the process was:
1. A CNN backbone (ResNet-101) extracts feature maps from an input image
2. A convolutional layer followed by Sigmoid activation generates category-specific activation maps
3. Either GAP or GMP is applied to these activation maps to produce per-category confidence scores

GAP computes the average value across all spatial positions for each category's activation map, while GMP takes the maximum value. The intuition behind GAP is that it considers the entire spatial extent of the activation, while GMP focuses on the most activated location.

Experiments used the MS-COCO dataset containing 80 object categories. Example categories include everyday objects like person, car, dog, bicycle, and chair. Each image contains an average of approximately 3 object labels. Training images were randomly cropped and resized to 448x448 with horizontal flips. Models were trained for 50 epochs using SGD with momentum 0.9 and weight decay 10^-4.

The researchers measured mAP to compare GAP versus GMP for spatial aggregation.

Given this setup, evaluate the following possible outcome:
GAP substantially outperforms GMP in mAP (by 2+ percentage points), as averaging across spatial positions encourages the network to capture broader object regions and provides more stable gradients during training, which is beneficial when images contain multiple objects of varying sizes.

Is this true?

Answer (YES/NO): NO